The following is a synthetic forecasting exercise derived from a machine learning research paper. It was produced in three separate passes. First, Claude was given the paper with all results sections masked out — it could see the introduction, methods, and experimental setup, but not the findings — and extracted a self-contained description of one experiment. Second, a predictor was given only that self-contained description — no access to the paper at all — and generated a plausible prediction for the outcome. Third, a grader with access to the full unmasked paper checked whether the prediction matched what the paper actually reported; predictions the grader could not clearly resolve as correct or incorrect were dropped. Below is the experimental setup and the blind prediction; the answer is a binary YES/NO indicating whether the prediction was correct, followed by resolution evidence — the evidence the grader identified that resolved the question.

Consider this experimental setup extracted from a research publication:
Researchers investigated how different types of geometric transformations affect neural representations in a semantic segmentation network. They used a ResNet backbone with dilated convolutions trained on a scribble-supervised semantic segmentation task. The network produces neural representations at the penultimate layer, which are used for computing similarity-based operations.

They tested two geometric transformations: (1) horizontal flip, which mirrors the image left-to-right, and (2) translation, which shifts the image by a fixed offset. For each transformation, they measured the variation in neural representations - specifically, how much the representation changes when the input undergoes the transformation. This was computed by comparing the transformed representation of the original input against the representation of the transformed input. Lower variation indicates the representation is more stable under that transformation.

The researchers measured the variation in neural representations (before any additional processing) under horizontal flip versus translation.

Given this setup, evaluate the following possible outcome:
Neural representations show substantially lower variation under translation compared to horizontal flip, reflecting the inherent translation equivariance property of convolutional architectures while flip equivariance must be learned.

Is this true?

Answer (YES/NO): YES